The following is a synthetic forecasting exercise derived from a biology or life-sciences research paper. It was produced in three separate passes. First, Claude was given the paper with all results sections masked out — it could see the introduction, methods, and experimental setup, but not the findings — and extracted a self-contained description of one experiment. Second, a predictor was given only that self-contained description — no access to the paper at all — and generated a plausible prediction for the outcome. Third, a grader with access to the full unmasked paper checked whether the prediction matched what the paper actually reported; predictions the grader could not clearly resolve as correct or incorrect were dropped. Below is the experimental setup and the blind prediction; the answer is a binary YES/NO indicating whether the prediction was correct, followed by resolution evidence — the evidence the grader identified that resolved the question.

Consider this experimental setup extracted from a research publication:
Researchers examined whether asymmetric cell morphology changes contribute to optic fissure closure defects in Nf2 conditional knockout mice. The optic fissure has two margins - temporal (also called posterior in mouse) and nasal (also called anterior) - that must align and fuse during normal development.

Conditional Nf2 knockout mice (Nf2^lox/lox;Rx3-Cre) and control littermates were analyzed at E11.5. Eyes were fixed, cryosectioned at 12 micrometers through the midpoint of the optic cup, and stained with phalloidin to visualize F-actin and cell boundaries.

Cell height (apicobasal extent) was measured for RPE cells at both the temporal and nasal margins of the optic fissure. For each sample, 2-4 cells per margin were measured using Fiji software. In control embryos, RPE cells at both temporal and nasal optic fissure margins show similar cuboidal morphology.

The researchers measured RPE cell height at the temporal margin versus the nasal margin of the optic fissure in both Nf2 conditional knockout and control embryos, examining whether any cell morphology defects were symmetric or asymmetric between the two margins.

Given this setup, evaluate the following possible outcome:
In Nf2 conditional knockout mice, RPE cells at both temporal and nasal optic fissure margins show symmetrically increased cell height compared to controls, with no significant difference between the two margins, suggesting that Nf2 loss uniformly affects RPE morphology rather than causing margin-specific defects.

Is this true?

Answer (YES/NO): NO